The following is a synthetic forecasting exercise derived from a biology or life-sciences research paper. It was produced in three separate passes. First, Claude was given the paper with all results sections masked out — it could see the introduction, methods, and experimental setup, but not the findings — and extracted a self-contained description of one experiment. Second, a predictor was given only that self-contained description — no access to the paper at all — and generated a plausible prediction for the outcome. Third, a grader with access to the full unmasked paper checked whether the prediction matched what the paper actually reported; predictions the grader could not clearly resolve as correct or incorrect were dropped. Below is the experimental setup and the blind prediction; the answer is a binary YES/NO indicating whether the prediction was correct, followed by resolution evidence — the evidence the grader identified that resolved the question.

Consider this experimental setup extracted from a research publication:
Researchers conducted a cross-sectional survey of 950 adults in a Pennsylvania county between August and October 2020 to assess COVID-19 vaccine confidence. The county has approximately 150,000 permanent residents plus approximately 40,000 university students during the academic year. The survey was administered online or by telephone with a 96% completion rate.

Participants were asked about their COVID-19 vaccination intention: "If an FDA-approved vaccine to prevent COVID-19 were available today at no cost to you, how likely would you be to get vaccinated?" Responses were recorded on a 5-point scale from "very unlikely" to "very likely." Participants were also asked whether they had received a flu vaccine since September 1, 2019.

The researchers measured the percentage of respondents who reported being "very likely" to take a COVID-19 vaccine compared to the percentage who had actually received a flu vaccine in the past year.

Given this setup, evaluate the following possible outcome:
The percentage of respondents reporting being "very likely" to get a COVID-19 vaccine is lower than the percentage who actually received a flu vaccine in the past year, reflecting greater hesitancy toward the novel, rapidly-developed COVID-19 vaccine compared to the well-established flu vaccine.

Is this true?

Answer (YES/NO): YES